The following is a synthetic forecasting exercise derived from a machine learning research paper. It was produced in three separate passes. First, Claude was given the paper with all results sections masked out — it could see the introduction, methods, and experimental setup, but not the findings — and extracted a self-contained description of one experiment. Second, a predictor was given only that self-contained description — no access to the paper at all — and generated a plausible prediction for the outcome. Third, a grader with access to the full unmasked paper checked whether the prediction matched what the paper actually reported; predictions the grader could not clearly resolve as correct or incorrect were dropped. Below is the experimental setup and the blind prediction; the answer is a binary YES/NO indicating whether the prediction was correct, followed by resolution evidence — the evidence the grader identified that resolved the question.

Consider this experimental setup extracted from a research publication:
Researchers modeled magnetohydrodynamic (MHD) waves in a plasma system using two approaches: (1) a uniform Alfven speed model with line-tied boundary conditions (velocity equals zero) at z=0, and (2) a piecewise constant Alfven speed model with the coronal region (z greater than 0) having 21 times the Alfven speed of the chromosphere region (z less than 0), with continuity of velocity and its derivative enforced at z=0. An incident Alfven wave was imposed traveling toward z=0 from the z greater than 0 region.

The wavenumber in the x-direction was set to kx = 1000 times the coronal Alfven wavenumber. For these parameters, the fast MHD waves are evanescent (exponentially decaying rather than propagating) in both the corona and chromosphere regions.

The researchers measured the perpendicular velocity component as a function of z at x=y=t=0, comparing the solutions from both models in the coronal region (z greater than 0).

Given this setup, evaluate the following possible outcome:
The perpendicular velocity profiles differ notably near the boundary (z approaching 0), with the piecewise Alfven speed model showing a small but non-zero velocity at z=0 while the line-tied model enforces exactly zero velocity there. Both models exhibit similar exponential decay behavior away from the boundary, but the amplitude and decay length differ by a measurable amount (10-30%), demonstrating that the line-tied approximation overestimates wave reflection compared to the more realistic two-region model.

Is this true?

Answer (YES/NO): NO